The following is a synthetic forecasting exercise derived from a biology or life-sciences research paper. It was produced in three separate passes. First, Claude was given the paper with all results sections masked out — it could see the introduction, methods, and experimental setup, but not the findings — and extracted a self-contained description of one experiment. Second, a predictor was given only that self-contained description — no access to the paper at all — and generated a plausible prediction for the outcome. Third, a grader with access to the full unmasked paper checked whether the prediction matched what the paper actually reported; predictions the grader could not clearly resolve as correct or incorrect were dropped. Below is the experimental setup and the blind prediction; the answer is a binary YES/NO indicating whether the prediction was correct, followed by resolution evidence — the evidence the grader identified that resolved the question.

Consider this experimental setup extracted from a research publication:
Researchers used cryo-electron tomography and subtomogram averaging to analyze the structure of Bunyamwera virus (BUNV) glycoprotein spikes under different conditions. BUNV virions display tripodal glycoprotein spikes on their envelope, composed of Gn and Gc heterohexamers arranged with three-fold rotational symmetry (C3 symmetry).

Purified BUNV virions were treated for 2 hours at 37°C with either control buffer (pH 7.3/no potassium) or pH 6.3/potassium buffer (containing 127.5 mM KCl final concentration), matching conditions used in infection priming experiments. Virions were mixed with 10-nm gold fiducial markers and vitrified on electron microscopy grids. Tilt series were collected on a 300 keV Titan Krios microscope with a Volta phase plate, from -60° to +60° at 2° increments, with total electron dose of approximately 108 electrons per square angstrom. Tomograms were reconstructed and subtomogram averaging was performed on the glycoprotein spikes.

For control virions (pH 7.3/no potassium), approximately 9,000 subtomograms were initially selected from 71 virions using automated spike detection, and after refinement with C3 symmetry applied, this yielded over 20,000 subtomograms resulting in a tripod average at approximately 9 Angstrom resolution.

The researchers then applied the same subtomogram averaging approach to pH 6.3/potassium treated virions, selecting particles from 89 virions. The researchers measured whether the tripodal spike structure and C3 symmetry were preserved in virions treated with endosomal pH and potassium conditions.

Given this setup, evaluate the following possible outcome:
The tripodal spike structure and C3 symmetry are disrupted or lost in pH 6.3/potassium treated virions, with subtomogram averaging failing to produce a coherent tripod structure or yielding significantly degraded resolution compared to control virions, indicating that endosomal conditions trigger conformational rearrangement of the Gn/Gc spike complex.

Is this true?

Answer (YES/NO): YES